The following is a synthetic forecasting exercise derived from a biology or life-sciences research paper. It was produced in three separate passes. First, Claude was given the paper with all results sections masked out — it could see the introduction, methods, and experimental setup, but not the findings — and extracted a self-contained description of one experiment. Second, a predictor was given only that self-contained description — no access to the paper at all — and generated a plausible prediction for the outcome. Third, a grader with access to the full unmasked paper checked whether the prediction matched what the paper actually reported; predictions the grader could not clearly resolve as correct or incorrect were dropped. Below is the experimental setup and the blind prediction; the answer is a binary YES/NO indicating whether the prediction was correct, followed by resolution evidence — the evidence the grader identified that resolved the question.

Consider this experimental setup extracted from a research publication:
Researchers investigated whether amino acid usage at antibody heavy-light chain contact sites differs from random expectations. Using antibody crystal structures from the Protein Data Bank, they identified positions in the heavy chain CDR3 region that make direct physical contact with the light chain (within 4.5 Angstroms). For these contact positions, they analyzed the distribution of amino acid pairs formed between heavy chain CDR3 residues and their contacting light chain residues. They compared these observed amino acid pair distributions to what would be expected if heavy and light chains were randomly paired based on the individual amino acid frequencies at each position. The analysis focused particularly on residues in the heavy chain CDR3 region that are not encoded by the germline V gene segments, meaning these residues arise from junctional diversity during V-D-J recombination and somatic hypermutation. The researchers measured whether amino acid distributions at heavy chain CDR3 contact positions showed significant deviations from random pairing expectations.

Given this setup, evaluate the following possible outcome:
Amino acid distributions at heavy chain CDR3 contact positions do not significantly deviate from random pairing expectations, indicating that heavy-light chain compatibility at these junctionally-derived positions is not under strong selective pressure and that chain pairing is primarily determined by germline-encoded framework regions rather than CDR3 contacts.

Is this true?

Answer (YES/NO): NO